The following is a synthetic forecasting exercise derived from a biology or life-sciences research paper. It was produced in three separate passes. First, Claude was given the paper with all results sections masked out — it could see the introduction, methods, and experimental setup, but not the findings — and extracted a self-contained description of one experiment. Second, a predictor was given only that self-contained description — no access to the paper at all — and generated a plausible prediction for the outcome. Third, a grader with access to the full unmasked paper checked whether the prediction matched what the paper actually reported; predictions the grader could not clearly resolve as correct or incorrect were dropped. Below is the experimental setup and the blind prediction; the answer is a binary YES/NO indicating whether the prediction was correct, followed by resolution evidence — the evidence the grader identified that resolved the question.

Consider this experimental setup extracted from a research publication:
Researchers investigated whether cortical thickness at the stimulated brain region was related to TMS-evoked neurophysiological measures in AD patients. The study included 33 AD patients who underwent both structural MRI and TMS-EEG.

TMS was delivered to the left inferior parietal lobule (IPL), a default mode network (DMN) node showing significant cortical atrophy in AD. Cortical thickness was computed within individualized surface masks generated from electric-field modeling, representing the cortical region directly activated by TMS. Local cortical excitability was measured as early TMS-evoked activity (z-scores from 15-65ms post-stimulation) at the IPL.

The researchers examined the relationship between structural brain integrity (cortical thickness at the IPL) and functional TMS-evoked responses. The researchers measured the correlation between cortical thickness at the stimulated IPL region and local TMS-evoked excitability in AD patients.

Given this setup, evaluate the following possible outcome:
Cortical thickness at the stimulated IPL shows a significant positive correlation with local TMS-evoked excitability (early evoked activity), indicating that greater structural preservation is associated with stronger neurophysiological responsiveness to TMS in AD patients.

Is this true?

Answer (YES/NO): NO